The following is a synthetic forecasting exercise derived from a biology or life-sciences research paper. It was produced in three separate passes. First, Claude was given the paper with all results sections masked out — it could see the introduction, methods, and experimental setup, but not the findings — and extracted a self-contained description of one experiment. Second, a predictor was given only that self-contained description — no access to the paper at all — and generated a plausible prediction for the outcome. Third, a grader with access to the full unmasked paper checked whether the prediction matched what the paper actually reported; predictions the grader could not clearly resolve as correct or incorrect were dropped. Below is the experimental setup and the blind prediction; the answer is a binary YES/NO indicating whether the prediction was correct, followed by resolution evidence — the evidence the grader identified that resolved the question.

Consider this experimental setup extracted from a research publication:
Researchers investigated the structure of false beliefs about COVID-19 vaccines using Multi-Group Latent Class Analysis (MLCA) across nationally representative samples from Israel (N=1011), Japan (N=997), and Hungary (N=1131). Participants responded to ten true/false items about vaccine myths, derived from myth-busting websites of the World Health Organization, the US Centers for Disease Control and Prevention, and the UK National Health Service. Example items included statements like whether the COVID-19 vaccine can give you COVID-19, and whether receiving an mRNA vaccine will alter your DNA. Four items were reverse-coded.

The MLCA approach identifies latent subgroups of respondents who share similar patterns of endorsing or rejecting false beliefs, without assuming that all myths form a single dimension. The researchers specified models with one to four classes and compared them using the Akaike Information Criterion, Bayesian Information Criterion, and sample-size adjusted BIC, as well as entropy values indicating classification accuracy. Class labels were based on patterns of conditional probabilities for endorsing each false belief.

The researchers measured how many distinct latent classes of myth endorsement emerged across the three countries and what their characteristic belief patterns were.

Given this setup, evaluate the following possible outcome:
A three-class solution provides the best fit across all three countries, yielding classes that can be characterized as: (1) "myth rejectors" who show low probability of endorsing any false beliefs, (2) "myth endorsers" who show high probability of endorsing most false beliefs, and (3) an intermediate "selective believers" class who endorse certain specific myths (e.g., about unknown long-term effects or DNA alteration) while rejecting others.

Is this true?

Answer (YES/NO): YES